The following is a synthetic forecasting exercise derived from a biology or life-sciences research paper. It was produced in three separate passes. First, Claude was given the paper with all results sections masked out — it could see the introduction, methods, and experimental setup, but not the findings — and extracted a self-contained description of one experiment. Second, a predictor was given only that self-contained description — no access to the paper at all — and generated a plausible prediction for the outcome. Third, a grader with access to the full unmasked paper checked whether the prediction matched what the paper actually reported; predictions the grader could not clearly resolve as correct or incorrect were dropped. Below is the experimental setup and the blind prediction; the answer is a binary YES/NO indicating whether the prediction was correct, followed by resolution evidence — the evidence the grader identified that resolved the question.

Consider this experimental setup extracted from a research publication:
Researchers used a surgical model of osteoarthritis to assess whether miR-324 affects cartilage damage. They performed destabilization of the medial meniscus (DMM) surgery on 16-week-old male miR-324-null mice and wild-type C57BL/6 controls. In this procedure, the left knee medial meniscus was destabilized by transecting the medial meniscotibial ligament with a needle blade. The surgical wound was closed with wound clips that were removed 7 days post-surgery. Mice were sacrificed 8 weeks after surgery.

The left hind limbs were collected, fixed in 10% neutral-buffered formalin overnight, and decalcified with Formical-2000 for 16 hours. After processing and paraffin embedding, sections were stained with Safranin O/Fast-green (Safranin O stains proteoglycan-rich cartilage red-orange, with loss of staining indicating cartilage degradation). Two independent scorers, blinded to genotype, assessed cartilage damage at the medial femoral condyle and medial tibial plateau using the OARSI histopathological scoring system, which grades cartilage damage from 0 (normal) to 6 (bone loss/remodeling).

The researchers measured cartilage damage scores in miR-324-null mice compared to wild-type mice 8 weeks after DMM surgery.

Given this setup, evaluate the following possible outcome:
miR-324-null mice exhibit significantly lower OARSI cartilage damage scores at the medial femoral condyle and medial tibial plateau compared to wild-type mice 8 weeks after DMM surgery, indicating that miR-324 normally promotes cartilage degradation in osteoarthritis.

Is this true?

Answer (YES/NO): NO